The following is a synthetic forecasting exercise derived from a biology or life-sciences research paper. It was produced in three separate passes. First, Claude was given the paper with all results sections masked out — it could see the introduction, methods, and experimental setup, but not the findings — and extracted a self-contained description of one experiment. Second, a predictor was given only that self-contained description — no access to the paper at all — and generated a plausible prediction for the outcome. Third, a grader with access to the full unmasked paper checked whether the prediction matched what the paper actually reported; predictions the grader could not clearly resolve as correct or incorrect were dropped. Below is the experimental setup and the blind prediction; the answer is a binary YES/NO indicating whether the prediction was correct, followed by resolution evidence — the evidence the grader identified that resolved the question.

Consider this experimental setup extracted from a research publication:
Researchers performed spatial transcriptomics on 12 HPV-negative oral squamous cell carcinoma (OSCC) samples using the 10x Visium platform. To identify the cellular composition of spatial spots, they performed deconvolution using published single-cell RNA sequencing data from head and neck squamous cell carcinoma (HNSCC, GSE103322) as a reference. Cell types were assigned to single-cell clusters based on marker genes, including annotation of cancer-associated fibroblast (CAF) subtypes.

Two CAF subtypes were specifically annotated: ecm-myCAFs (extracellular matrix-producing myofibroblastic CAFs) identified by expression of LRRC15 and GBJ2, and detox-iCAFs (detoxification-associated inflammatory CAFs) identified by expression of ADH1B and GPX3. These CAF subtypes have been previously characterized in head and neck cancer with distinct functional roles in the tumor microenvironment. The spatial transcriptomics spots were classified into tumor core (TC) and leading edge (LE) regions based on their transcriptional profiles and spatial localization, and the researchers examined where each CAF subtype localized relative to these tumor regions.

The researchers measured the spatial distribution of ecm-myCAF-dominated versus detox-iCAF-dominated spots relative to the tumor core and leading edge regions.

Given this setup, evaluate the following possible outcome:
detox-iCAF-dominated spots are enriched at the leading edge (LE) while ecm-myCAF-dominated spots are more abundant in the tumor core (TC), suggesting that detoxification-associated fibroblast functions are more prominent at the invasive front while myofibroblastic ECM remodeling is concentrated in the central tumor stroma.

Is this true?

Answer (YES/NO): NO